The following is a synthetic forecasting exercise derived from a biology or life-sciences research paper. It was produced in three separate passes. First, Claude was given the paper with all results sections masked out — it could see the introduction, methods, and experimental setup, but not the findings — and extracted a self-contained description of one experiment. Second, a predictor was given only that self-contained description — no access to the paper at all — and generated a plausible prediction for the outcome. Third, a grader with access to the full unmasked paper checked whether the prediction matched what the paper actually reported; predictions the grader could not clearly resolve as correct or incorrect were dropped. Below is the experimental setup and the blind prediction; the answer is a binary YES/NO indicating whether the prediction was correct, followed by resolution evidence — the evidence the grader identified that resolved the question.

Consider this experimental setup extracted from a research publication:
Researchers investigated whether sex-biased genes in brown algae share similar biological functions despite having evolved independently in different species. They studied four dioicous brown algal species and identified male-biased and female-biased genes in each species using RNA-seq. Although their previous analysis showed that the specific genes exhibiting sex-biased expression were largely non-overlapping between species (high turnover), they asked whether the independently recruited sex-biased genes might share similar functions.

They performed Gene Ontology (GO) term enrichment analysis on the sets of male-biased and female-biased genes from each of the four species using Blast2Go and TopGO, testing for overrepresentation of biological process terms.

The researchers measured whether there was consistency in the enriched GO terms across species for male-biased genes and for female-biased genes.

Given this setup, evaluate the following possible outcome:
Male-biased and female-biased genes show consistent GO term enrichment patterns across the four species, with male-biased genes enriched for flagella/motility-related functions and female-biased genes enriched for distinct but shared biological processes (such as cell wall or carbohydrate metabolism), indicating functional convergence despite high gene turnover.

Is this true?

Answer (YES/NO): NO